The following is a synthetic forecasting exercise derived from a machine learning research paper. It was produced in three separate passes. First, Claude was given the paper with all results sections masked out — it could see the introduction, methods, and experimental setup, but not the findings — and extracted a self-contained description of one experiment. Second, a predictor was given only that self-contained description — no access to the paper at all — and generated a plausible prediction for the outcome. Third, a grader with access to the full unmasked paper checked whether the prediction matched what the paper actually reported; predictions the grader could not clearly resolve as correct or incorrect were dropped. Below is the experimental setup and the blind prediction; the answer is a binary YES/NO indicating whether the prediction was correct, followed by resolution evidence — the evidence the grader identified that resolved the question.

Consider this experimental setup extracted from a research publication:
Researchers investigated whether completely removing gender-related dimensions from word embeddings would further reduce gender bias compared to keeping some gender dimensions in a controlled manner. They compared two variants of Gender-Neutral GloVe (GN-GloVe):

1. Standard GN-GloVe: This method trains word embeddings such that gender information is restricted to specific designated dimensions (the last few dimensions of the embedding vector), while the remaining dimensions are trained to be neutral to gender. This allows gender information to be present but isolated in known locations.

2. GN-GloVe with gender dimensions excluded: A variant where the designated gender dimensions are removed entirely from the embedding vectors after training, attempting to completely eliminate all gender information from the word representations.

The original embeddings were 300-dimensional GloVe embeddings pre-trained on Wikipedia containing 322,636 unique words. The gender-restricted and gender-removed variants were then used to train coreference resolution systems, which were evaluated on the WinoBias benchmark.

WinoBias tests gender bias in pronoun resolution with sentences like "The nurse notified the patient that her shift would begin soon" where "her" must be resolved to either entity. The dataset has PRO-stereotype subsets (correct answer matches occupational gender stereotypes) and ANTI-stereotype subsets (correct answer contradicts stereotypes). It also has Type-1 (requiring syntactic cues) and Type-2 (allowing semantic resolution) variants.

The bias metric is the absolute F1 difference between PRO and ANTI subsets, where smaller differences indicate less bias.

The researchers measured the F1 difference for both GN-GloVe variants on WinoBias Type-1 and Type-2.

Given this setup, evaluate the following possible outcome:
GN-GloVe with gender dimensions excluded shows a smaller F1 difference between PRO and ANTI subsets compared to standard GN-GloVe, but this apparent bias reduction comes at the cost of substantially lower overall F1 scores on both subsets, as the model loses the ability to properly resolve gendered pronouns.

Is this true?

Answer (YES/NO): NO